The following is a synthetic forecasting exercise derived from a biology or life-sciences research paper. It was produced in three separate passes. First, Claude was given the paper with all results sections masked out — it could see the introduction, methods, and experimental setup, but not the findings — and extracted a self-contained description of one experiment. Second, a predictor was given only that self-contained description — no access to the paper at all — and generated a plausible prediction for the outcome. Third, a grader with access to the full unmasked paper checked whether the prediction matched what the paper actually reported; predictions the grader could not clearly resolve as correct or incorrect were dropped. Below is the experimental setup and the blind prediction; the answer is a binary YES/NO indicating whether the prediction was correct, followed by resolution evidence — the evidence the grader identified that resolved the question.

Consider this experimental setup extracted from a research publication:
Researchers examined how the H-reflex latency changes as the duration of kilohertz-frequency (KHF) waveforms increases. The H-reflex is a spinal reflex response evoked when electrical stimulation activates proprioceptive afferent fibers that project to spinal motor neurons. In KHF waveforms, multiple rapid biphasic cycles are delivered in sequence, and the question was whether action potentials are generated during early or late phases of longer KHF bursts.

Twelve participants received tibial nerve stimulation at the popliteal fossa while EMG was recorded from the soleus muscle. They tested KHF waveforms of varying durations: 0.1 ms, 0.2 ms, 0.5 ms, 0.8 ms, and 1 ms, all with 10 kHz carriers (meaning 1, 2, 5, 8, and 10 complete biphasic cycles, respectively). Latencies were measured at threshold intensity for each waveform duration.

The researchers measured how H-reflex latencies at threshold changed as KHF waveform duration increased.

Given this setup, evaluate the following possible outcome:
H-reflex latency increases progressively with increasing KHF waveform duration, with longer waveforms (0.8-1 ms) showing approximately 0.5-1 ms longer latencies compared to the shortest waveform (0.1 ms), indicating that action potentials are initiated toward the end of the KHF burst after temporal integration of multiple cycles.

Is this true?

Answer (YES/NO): YES